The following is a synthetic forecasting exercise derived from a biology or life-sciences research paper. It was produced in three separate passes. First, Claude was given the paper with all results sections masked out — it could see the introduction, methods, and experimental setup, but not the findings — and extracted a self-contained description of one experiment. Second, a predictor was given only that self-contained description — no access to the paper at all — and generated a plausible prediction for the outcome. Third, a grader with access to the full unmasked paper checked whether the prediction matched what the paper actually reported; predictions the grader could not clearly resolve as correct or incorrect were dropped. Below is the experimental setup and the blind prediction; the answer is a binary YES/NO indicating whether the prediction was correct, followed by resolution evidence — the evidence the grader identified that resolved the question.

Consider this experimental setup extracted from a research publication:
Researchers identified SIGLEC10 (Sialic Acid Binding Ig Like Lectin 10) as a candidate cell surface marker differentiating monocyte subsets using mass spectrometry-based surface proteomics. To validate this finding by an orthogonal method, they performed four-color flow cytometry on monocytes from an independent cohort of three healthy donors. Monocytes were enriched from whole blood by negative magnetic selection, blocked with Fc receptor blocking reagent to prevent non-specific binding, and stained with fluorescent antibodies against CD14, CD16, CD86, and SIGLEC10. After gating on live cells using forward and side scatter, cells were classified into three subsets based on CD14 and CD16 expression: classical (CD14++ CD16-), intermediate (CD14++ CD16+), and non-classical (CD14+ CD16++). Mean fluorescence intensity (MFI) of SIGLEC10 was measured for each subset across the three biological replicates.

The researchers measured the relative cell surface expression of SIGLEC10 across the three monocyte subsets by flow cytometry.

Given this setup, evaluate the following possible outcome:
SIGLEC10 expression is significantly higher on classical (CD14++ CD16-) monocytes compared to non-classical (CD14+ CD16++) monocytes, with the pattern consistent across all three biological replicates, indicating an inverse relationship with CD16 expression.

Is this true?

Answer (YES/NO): NO